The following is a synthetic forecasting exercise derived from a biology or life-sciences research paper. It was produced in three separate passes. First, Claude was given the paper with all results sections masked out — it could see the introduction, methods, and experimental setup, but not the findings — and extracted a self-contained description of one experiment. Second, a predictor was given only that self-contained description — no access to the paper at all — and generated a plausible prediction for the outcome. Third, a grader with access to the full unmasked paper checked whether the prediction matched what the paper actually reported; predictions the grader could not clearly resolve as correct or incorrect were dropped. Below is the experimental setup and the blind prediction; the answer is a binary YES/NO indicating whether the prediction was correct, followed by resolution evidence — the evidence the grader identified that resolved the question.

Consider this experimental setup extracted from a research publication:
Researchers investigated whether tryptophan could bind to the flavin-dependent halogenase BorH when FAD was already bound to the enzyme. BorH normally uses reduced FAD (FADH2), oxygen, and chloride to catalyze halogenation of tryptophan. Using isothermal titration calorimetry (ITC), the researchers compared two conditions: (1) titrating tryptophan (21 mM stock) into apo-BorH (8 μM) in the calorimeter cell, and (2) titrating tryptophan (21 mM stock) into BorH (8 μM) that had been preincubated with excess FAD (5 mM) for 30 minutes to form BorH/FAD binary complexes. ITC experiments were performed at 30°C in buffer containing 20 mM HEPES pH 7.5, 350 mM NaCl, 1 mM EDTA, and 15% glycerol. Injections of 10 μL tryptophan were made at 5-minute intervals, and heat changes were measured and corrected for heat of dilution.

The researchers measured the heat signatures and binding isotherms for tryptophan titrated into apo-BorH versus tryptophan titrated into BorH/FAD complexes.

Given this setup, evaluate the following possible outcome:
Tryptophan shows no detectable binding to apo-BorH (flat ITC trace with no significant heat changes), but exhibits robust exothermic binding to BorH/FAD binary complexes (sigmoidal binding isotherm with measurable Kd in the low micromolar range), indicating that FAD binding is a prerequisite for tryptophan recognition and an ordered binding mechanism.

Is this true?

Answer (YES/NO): NO